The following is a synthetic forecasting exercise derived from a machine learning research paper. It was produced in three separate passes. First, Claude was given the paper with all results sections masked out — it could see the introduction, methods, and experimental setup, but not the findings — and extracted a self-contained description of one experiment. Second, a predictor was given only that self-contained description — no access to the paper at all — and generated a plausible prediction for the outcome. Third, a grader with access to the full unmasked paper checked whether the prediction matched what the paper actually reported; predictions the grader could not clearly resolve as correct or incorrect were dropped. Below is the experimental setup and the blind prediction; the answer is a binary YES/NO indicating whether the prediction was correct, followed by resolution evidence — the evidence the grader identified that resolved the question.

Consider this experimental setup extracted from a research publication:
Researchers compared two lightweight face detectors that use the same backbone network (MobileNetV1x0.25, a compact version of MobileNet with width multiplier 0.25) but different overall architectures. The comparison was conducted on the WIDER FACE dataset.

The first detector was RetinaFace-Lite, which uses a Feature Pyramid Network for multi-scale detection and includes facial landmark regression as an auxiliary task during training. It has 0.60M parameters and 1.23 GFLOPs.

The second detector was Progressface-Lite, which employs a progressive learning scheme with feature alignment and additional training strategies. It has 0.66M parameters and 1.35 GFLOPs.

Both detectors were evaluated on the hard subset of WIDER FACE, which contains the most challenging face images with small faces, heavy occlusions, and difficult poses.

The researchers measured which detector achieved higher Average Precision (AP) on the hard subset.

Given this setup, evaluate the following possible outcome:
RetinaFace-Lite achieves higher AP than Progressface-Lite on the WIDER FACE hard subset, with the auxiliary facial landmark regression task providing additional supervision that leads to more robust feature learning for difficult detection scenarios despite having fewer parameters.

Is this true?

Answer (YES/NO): NO